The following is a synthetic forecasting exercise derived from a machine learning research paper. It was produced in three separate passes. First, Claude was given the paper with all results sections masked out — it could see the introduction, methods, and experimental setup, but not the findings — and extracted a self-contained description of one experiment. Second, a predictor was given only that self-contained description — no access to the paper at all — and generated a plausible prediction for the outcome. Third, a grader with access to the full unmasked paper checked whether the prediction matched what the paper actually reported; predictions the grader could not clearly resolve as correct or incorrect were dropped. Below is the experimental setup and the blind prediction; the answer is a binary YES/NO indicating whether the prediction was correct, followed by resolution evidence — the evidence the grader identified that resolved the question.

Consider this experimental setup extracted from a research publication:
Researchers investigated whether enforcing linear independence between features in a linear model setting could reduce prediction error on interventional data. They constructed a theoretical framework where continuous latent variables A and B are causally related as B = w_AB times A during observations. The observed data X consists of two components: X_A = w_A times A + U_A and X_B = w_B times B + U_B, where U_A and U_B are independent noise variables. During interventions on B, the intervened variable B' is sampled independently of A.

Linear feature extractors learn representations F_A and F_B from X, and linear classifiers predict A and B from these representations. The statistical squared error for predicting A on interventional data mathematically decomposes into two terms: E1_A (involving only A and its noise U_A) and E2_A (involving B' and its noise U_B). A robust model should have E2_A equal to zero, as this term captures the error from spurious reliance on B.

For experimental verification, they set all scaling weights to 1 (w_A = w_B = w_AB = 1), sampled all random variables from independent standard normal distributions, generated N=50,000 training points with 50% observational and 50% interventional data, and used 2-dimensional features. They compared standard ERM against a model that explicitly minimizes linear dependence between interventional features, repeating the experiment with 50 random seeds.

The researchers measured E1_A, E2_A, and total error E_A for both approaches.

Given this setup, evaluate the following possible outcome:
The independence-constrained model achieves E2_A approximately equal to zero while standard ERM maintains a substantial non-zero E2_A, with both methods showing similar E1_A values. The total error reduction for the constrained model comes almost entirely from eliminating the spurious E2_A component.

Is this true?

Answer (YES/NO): YES